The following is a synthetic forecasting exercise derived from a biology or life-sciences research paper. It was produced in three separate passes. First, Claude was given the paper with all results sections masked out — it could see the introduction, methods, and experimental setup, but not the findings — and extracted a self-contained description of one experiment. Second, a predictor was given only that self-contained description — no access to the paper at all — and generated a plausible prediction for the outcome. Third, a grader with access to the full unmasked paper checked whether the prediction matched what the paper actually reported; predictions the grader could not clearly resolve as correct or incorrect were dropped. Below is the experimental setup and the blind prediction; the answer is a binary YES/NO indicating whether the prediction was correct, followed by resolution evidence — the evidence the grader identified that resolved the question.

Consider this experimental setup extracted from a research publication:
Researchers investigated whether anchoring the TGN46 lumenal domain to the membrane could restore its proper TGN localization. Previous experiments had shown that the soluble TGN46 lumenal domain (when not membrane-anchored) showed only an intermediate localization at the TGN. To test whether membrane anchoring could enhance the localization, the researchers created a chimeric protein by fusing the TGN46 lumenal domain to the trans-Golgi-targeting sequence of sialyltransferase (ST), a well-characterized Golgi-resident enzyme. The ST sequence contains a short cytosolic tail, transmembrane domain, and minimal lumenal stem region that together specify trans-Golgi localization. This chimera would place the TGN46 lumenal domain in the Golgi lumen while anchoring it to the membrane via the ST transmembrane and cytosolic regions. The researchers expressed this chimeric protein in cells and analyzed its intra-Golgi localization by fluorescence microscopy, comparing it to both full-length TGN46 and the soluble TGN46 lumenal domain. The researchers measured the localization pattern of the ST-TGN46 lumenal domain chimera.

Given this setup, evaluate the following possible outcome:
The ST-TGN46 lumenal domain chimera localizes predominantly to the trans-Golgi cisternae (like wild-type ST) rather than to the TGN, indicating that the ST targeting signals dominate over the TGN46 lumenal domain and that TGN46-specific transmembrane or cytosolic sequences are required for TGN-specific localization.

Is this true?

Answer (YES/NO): NO